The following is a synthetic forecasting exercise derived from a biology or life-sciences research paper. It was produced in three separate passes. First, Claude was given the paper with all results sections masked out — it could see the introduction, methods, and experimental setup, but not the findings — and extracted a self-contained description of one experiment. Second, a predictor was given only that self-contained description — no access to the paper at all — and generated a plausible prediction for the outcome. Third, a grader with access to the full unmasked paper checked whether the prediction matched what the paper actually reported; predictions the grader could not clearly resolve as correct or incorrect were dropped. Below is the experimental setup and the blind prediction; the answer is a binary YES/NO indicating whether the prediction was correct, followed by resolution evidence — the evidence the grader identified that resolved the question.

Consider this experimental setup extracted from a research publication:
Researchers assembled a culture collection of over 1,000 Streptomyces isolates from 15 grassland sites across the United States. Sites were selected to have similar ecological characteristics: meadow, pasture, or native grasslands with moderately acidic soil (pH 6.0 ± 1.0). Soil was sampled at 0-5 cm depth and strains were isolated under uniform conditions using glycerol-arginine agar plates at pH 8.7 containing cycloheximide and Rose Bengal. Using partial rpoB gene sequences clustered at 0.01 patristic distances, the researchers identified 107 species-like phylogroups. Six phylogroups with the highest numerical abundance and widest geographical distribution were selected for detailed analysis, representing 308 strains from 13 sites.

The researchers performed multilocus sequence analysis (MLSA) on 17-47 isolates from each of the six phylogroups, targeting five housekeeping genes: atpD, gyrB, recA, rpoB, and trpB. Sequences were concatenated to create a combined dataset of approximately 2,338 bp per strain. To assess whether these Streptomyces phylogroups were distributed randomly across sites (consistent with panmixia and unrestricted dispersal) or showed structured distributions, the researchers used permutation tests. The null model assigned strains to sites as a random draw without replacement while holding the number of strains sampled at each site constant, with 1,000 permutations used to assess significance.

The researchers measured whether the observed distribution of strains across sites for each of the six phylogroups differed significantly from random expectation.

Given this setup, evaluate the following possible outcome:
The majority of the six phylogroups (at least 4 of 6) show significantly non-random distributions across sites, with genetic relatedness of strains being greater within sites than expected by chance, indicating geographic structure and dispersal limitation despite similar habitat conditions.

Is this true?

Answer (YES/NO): YES